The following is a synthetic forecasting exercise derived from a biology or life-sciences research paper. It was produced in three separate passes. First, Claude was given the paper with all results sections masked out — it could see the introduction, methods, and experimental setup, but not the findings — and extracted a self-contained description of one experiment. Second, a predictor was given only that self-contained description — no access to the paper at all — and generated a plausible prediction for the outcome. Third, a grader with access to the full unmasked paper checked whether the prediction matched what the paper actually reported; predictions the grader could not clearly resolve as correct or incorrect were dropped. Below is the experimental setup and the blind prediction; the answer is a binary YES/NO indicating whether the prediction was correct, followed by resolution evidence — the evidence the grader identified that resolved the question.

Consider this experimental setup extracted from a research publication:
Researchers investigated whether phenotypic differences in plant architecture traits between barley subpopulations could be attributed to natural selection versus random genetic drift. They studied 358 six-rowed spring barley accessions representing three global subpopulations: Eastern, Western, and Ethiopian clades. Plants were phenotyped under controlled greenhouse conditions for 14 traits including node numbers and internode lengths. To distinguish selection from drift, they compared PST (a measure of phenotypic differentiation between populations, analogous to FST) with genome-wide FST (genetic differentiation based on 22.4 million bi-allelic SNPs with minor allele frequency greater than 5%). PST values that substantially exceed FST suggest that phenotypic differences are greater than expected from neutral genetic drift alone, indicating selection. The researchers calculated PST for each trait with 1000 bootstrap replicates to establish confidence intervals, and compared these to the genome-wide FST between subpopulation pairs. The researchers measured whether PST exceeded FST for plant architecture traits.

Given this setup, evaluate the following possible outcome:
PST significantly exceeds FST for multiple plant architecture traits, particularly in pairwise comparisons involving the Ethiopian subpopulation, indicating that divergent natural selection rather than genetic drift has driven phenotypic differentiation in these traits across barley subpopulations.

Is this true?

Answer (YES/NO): YES